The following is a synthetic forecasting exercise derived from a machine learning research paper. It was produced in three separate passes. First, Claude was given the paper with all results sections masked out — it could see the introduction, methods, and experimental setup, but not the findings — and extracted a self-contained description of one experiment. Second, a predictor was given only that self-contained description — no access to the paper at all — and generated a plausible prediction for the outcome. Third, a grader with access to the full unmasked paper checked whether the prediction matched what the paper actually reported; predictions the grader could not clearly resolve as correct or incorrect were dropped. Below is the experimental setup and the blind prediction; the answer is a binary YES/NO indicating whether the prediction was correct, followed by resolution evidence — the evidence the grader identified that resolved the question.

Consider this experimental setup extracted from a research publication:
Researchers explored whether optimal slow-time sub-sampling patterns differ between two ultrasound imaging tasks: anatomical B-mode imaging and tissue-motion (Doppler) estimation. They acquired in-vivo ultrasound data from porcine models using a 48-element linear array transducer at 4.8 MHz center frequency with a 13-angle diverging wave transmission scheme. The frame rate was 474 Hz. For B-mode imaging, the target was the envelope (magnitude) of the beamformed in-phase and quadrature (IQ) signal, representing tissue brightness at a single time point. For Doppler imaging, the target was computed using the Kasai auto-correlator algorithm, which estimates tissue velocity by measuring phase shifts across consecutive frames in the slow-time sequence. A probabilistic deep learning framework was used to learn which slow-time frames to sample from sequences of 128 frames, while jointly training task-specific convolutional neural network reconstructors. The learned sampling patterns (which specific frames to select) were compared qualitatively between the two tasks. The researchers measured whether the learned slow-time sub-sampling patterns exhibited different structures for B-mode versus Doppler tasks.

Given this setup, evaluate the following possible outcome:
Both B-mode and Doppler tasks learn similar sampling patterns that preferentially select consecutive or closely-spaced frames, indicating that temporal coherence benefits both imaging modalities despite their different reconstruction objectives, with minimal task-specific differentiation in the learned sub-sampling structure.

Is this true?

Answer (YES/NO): NO